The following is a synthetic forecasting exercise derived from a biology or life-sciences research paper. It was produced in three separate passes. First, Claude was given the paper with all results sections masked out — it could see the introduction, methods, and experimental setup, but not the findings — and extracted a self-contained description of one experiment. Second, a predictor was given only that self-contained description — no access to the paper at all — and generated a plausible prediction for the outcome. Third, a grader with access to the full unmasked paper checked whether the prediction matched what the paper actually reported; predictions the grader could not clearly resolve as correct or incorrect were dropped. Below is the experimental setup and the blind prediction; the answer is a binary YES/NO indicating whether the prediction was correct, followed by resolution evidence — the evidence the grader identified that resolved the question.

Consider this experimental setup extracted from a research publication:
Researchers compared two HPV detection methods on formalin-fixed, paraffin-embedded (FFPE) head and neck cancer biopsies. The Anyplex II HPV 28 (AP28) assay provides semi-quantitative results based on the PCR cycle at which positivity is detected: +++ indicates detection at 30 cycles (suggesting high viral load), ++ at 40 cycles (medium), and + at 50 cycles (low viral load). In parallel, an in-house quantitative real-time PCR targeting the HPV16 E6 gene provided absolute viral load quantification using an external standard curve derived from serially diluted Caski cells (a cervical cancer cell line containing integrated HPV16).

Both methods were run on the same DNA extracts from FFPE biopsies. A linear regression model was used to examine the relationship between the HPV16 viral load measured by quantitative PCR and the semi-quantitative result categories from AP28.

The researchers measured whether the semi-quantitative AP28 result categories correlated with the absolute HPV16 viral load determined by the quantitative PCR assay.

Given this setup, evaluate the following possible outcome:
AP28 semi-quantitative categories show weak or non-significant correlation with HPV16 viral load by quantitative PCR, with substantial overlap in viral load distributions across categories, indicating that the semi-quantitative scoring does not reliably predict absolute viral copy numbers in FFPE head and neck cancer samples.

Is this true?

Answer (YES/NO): NO